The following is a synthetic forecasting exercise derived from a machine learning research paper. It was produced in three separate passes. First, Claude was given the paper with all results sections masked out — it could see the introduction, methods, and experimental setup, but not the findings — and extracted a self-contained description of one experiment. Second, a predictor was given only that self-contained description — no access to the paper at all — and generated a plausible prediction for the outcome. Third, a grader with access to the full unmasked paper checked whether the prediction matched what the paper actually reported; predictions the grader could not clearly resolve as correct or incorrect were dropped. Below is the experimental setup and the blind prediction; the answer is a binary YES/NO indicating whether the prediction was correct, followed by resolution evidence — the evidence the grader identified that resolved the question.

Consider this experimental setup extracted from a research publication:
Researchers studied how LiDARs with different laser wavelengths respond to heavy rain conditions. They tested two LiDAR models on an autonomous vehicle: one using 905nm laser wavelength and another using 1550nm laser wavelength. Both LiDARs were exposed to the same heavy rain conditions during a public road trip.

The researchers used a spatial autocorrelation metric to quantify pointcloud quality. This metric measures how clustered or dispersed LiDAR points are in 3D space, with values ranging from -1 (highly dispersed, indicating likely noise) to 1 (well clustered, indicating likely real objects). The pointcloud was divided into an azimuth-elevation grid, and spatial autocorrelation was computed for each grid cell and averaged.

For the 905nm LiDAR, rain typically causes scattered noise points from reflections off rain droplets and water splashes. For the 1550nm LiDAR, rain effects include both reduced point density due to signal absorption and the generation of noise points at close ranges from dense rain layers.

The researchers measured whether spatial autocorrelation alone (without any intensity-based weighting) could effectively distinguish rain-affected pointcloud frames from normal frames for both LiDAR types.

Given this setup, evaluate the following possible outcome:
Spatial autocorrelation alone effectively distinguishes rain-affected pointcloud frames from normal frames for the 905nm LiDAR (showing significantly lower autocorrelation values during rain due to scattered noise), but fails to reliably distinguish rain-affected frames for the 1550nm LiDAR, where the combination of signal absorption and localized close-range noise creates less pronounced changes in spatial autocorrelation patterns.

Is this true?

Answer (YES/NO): YES